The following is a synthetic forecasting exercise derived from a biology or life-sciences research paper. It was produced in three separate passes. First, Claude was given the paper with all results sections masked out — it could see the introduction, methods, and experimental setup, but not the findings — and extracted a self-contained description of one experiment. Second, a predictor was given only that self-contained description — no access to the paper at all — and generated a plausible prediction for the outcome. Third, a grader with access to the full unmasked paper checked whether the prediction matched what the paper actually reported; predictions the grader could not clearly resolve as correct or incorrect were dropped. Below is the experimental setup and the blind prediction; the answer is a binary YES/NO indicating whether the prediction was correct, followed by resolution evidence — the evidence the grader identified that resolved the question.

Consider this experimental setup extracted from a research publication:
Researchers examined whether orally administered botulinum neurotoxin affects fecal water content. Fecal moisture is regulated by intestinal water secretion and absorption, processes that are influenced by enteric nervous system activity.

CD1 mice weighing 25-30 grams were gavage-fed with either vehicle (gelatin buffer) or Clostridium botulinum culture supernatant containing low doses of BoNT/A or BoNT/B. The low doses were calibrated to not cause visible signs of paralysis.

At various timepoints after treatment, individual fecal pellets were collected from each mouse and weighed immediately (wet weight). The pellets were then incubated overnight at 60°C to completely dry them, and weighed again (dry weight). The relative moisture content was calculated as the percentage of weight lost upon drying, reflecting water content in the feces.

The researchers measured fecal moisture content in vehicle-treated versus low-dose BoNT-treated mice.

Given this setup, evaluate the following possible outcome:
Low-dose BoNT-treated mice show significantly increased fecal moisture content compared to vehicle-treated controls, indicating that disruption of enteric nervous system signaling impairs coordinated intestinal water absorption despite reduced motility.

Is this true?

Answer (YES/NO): YES